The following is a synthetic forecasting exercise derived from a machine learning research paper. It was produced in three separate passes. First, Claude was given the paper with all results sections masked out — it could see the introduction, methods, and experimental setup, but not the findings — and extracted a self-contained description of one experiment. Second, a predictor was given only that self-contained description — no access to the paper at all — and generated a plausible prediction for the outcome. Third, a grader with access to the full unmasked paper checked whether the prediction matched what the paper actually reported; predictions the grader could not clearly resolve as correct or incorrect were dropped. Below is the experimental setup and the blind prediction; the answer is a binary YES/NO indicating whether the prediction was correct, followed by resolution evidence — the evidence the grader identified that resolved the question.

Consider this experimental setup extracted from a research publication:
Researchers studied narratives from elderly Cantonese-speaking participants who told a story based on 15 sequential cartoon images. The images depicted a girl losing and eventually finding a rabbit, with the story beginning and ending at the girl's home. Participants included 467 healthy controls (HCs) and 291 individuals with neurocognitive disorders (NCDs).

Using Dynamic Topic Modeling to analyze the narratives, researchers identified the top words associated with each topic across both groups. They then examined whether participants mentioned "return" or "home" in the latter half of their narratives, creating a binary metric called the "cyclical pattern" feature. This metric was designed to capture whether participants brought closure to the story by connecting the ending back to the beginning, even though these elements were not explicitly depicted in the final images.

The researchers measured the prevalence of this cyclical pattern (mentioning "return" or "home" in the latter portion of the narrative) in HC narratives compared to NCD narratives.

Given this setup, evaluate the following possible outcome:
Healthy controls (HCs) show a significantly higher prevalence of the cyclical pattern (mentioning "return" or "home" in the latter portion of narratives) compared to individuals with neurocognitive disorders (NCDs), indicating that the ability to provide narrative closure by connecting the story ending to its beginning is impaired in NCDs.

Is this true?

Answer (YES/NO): YES